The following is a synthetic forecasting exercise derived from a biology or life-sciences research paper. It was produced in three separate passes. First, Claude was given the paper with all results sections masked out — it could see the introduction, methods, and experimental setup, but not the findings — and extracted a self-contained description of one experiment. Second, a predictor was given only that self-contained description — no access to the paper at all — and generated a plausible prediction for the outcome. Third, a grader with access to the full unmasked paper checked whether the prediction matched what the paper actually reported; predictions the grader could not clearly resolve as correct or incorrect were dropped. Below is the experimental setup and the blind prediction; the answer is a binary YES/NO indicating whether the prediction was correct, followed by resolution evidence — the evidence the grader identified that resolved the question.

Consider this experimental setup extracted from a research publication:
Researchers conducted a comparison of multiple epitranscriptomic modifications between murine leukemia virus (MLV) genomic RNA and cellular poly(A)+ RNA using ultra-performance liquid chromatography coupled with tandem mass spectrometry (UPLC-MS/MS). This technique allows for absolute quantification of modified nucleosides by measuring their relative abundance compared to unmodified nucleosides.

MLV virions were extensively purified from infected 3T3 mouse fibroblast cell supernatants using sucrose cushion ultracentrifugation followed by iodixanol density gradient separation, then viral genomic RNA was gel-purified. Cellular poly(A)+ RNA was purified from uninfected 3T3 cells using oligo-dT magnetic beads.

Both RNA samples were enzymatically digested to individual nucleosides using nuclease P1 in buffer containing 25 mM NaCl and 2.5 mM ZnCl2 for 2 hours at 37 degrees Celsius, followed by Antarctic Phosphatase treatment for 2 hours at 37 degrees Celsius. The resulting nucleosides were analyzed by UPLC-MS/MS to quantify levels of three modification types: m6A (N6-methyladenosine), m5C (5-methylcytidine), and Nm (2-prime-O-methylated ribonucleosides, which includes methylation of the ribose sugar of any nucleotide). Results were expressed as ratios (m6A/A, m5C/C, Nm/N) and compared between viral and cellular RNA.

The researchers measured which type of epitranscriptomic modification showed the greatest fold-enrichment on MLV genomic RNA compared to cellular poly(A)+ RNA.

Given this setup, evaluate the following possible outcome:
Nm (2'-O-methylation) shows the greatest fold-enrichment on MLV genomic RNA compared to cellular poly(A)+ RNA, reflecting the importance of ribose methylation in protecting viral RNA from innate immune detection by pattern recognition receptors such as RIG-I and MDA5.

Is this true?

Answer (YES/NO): YES